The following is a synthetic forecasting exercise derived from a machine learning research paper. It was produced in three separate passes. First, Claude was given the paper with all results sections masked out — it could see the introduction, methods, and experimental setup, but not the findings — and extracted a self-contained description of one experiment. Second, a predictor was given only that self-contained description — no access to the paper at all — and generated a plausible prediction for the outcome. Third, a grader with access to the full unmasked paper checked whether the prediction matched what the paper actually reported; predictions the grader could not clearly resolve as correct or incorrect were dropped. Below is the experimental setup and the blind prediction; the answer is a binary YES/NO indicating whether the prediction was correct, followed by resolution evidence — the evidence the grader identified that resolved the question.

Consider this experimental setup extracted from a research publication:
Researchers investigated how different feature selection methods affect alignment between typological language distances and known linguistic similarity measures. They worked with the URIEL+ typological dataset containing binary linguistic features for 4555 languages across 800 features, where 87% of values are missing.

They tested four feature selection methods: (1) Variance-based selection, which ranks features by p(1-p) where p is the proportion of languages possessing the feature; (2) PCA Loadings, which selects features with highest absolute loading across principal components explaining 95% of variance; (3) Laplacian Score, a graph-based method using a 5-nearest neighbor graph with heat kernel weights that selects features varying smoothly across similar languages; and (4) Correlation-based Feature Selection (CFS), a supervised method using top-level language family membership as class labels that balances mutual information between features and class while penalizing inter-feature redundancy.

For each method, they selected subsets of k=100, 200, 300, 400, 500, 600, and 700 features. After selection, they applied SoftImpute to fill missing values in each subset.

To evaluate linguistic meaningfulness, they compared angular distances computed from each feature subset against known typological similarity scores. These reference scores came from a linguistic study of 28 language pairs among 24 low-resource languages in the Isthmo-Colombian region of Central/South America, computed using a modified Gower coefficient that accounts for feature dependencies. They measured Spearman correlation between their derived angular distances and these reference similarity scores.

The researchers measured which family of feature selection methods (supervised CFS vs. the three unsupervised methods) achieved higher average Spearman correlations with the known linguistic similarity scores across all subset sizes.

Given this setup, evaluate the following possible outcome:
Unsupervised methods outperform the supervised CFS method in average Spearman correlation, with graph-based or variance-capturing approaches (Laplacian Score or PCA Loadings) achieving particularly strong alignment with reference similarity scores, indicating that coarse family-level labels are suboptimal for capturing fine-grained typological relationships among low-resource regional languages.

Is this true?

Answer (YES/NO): YES